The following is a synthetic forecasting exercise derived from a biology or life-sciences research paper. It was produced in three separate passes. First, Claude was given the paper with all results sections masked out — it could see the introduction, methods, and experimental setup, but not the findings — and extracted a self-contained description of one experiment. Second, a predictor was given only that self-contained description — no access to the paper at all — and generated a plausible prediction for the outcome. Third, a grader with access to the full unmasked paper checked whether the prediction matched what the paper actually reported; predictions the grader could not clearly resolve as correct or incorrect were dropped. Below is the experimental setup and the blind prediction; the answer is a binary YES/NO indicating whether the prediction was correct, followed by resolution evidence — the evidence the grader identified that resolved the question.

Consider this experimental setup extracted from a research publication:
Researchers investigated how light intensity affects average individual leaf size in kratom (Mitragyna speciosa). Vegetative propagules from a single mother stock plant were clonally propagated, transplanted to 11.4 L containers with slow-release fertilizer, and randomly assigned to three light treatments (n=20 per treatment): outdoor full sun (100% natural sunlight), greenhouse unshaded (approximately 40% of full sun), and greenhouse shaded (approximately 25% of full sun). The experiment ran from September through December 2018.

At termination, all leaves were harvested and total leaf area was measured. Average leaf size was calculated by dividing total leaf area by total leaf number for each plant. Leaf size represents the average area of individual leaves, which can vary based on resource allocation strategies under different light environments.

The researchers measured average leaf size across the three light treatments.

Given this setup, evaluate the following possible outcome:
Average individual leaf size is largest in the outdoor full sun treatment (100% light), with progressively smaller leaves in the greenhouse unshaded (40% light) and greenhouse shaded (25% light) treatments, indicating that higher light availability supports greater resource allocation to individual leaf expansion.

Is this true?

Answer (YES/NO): NO